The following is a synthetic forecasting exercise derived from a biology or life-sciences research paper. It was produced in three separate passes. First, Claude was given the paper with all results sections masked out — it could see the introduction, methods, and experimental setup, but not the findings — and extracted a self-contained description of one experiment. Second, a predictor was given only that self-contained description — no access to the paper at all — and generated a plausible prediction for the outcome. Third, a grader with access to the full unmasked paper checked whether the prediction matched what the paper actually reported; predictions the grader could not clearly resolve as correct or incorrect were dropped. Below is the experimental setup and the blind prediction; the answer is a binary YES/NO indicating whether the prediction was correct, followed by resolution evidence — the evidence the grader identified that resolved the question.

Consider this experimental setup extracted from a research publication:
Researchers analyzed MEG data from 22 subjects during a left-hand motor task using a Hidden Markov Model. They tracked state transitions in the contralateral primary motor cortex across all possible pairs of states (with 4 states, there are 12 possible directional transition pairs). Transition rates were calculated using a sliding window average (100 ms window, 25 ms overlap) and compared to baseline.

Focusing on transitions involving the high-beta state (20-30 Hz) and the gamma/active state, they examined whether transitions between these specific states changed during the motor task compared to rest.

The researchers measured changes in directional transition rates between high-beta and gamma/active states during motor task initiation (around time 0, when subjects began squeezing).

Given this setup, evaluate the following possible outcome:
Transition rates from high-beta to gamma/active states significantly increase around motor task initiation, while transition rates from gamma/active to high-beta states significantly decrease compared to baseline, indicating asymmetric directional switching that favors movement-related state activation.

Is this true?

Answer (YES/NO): NO